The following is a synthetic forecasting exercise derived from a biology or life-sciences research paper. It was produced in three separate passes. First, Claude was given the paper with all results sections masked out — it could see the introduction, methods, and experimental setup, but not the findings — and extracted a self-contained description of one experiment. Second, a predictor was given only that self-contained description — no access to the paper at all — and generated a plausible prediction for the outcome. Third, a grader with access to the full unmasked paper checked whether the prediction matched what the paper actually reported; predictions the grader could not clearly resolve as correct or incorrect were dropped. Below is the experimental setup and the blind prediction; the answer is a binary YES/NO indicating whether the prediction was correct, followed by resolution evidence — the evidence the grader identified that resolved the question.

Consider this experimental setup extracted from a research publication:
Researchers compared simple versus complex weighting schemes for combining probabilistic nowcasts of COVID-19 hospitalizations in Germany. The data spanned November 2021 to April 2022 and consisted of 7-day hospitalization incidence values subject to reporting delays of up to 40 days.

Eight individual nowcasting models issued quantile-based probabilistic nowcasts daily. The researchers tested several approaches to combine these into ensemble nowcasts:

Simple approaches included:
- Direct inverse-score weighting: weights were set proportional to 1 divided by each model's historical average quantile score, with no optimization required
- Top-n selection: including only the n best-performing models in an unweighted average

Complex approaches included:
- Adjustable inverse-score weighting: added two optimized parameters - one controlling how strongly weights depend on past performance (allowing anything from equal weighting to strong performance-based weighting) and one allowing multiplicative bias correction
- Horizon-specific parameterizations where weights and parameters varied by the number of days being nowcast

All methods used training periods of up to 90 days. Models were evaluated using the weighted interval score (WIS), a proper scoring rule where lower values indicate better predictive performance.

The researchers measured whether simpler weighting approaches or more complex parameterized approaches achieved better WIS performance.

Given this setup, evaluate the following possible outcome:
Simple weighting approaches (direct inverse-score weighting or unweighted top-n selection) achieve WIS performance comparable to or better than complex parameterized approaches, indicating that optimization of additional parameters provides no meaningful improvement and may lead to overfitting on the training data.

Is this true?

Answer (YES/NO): YES